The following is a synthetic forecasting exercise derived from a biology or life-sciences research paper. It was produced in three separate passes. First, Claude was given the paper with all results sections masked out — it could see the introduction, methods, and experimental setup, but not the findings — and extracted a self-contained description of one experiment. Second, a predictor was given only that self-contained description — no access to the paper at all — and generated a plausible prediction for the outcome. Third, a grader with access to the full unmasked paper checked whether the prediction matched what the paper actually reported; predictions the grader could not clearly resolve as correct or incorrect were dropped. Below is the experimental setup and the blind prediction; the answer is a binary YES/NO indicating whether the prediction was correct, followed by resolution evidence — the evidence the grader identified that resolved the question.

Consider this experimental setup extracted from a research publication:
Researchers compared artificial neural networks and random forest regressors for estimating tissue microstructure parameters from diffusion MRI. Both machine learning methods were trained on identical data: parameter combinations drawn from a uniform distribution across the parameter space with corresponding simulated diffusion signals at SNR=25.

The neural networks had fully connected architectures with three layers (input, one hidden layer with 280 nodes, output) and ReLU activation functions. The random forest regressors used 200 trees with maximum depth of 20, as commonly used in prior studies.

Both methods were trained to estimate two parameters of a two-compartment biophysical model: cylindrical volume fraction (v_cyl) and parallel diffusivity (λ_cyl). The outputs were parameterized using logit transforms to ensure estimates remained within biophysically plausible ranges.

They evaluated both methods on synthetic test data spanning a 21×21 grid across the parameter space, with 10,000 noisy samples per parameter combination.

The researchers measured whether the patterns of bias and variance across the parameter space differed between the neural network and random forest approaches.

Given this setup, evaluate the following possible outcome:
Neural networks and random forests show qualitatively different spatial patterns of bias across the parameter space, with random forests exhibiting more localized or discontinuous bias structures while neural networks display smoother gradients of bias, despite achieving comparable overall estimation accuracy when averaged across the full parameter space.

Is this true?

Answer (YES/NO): NO